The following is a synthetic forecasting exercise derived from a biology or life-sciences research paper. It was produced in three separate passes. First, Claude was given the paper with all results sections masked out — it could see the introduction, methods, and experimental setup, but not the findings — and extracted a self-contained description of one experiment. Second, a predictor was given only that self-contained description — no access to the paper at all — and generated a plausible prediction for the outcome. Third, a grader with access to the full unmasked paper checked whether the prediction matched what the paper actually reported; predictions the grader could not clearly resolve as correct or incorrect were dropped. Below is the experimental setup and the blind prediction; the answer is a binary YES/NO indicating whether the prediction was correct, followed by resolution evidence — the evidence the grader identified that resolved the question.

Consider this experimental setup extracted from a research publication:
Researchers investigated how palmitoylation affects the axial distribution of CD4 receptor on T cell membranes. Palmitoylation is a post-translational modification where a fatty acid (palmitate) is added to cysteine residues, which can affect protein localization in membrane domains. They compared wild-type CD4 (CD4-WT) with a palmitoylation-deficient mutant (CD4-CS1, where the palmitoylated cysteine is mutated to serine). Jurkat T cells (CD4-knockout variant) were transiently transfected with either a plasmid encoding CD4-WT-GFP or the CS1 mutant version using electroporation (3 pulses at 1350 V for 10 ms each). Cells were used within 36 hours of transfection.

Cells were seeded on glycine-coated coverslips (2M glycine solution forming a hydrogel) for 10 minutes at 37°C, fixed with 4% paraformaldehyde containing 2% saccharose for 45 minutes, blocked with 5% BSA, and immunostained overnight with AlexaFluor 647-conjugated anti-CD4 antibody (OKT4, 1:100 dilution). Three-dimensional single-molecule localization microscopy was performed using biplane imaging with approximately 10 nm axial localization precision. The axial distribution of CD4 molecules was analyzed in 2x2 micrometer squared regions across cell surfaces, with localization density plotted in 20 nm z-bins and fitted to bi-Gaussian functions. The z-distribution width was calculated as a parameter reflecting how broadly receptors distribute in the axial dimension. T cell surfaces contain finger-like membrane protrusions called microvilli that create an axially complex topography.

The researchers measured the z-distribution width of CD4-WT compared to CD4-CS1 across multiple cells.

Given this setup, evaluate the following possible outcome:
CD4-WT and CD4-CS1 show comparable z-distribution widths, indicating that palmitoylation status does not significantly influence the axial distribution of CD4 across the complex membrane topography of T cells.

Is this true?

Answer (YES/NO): NO